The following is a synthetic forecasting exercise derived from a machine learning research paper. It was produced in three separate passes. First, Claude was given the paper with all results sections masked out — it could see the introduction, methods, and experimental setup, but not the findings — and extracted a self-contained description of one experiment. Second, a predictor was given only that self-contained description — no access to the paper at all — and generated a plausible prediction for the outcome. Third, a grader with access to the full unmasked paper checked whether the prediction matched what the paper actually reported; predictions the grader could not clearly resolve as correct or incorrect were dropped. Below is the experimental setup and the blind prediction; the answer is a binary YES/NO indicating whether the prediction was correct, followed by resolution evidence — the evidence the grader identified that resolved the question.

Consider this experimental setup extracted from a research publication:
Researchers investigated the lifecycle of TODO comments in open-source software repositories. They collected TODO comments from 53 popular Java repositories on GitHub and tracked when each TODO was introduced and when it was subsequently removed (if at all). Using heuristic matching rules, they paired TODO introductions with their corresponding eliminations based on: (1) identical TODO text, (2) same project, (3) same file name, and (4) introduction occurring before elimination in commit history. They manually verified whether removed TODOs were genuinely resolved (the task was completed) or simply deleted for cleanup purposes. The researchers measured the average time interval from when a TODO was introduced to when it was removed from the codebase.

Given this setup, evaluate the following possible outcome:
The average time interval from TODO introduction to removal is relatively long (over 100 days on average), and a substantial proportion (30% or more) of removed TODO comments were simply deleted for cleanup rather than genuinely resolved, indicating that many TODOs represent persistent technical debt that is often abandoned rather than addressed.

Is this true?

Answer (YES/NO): NO